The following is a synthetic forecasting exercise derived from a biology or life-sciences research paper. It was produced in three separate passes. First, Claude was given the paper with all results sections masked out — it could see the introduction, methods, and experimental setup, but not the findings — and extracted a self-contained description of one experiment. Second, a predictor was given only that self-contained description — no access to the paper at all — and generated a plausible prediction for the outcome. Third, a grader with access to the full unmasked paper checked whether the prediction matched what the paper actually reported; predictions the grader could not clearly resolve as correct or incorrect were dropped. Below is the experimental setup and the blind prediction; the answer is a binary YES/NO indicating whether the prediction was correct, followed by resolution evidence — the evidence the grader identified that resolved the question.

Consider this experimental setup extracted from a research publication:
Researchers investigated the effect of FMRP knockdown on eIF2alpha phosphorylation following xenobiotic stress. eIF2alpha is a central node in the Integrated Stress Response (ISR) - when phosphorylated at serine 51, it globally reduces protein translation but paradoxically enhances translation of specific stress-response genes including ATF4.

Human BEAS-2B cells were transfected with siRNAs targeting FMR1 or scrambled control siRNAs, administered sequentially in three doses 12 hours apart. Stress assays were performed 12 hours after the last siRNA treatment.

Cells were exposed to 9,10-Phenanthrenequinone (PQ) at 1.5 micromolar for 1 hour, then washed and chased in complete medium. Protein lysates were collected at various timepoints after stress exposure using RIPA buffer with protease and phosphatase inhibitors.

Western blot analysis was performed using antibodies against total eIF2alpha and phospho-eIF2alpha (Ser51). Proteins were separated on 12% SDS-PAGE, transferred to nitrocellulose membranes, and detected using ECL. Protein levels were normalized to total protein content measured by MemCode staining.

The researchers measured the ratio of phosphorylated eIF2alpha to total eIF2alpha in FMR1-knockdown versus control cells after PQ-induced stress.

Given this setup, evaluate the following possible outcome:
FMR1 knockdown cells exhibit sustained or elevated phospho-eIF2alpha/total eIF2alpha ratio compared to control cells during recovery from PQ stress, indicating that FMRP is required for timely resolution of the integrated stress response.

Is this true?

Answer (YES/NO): NO